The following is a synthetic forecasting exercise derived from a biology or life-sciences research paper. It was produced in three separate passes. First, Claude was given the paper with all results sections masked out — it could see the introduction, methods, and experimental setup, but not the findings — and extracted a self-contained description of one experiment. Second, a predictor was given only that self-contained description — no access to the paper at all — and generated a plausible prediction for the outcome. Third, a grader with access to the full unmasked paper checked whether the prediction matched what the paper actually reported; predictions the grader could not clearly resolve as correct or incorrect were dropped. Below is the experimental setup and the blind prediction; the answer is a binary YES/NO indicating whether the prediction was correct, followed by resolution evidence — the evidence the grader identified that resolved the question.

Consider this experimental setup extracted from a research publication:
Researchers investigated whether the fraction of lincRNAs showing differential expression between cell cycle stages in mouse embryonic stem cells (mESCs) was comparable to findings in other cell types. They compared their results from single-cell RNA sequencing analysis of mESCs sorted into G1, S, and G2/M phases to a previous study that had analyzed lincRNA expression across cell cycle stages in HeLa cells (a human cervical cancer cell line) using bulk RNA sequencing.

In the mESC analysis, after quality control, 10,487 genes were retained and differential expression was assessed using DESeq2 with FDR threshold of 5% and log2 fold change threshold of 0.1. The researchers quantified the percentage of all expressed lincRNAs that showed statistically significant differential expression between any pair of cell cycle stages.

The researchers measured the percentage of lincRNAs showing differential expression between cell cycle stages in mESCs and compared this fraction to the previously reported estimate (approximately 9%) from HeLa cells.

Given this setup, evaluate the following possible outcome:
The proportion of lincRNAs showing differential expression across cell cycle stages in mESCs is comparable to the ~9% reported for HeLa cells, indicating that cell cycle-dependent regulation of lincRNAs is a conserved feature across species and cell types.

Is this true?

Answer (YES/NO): YES